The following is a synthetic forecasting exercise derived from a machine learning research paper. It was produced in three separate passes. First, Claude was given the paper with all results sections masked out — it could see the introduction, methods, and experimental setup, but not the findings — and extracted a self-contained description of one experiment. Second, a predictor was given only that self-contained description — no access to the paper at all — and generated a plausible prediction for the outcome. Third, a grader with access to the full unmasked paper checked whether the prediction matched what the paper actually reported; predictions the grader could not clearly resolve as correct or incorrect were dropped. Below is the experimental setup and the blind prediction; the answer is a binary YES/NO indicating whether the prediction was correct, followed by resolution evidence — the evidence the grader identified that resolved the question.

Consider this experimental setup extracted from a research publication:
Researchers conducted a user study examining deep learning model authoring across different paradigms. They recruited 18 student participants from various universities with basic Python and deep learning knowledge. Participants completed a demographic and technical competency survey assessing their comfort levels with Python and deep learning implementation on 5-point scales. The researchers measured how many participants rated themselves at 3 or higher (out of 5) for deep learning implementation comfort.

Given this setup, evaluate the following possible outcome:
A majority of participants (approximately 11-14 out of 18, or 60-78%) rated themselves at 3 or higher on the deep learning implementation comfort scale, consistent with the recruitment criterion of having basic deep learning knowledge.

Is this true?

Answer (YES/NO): NO